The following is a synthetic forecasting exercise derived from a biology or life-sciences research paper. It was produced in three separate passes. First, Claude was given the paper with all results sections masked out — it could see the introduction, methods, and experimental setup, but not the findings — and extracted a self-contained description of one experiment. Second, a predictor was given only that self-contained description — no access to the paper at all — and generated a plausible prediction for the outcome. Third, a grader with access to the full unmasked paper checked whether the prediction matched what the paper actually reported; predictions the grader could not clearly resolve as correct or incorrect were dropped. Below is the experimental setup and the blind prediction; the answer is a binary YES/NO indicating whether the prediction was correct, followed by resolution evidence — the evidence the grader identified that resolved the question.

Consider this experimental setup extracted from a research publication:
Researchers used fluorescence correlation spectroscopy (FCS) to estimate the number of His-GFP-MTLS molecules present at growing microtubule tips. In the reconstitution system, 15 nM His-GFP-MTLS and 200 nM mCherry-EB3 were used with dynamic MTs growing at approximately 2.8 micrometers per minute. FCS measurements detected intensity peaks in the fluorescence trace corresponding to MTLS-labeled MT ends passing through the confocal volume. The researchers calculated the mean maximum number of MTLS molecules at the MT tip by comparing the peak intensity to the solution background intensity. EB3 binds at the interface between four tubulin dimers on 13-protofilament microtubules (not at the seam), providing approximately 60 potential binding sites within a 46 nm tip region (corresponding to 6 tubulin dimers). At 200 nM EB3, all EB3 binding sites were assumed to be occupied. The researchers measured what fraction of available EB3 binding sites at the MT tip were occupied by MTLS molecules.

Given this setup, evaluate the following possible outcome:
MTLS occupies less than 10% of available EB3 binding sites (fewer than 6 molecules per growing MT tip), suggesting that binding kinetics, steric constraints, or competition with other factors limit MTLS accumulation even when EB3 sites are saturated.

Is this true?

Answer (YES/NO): NO